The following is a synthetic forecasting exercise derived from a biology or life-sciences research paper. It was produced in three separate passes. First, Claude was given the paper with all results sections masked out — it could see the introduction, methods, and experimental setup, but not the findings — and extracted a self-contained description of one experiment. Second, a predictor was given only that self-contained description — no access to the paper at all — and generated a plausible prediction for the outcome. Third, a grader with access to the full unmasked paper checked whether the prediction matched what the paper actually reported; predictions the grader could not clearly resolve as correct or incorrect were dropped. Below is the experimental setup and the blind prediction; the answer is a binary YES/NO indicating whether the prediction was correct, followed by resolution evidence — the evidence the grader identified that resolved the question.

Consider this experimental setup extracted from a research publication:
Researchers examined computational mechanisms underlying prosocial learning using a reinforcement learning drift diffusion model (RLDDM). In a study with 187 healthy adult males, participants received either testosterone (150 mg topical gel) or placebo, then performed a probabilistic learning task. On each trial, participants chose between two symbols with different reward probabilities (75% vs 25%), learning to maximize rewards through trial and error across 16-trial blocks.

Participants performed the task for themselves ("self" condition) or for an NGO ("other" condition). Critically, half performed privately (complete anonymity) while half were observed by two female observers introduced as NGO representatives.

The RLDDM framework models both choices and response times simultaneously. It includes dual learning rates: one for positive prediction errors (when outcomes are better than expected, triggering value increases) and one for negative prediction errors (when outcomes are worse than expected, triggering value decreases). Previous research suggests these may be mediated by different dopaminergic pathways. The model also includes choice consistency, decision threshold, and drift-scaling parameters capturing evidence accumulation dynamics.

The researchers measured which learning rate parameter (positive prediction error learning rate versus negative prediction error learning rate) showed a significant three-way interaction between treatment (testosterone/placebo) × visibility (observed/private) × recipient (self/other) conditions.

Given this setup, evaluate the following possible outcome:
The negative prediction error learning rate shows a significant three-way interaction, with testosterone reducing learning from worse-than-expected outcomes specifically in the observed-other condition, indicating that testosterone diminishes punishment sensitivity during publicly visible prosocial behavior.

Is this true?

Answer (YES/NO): NO